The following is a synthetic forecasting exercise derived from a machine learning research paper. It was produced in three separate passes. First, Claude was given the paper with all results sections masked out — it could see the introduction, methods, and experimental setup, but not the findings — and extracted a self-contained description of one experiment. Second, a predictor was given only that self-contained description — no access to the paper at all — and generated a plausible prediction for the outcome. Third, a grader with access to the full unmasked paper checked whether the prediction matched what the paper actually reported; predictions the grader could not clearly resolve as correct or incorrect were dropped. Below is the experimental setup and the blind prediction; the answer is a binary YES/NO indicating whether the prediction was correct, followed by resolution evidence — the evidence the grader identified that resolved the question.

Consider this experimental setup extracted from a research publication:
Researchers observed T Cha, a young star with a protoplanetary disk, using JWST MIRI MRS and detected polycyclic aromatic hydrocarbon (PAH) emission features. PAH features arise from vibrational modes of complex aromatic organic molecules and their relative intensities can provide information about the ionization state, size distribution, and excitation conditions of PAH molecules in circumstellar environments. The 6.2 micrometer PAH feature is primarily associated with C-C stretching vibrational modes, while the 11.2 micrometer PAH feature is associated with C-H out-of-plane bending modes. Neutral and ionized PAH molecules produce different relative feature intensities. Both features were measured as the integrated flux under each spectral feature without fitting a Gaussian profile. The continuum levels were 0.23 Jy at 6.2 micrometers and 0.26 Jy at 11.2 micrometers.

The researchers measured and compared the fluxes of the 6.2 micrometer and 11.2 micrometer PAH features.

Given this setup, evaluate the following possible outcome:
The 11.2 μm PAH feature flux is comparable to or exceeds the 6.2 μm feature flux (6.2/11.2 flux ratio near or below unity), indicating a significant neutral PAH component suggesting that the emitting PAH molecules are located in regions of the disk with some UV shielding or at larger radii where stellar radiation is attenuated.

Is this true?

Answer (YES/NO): YES